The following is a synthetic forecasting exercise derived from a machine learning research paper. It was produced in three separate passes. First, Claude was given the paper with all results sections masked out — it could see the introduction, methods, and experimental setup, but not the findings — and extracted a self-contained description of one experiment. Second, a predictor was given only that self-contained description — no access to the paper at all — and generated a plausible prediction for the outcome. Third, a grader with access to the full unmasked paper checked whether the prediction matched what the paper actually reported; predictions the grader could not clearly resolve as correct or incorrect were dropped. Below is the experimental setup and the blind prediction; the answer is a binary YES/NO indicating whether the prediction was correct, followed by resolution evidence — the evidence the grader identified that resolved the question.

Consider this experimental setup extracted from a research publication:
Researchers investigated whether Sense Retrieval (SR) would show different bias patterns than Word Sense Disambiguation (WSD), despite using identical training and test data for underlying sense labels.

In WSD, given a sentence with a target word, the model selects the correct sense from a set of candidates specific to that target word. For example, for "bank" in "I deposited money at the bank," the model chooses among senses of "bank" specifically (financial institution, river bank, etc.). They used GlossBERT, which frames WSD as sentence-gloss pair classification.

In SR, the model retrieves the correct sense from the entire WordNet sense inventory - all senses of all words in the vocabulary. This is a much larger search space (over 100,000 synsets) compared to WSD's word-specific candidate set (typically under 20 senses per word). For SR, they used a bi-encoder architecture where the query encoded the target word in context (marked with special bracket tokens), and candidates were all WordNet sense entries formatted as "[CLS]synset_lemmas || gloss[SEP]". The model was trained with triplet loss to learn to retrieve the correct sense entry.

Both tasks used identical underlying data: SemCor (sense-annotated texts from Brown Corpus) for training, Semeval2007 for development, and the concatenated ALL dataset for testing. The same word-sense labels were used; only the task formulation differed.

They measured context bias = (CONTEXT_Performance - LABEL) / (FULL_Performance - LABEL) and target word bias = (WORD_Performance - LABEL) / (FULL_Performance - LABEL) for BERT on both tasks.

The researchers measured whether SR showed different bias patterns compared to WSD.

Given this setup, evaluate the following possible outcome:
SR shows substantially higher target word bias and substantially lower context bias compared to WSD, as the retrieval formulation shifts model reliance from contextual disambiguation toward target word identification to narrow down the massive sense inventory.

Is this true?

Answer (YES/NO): NO